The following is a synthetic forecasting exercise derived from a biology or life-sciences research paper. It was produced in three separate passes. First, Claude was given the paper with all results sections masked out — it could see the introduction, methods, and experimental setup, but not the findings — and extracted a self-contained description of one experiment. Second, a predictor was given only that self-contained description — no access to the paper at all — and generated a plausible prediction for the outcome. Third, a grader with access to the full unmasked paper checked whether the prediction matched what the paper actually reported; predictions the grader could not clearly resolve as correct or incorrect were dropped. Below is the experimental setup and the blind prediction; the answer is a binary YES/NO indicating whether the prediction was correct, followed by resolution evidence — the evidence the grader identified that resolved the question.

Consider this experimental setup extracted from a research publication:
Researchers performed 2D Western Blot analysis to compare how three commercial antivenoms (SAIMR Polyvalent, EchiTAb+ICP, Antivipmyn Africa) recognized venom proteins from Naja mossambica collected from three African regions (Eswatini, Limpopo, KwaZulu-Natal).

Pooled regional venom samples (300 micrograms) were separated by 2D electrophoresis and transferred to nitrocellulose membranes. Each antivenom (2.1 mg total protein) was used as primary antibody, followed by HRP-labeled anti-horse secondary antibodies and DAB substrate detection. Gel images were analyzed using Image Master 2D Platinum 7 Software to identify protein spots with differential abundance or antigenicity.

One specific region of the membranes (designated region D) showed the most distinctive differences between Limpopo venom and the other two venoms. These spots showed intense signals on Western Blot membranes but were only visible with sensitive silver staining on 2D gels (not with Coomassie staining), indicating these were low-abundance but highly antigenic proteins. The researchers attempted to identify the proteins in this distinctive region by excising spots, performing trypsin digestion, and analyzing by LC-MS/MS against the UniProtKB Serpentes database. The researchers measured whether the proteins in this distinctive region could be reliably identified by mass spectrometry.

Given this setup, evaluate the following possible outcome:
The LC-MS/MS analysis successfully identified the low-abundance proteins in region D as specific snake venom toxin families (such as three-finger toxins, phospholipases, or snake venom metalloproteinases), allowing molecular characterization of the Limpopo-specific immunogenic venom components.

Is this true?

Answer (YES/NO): NO